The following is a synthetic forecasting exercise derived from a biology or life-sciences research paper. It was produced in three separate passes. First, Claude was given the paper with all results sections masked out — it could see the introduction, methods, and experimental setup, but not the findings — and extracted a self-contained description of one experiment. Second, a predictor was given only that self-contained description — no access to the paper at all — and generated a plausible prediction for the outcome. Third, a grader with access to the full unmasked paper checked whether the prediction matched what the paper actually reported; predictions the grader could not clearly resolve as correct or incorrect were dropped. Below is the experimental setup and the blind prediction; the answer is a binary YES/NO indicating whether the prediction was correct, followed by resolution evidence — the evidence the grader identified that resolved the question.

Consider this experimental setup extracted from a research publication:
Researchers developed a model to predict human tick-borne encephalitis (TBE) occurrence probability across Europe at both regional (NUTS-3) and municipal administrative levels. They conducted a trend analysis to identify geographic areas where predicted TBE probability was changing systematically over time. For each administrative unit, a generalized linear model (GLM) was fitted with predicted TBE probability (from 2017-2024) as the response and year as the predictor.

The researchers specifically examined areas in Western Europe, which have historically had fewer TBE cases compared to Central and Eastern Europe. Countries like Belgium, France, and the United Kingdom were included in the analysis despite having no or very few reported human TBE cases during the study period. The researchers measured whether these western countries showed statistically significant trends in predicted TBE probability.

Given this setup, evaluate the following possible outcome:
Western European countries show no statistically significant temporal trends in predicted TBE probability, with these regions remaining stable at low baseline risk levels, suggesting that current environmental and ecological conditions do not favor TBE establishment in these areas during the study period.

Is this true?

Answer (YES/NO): NO